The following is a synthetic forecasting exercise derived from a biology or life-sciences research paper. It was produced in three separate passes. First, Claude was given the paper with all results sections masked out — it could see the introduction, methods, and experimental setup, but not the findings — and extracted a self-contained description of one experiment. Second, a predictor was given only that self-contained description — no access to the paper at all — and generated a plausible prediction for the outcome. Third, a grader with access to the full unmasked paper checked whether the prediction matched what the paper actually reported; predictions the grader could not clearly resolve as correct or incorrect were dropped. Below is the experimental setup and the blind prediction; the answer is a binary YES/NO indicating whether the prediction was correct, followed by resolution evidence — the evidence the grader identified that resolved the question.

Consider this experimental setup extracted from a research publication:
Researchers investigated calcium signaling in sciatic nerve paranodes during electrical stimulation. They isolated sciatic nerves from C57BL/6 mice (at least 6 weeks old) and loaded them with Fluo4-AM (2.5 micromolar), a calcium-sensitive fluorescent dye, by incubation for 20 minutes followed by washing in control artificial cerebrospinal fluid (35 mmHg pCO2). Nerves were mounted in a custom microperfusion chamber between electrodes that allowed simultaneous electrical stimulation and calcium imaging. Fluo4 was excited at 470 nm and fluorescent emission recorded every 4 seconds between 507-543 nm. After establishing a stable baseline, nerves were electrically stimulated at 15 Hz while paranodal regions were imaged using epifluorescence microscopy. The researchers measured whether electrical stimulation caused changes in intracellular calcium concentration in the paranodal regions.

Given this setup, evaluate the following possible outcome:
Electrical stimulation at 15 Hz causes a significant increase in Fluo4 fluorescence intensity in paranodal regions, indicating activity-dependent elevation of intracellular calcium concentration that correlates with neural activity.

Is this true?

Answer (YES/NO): YES